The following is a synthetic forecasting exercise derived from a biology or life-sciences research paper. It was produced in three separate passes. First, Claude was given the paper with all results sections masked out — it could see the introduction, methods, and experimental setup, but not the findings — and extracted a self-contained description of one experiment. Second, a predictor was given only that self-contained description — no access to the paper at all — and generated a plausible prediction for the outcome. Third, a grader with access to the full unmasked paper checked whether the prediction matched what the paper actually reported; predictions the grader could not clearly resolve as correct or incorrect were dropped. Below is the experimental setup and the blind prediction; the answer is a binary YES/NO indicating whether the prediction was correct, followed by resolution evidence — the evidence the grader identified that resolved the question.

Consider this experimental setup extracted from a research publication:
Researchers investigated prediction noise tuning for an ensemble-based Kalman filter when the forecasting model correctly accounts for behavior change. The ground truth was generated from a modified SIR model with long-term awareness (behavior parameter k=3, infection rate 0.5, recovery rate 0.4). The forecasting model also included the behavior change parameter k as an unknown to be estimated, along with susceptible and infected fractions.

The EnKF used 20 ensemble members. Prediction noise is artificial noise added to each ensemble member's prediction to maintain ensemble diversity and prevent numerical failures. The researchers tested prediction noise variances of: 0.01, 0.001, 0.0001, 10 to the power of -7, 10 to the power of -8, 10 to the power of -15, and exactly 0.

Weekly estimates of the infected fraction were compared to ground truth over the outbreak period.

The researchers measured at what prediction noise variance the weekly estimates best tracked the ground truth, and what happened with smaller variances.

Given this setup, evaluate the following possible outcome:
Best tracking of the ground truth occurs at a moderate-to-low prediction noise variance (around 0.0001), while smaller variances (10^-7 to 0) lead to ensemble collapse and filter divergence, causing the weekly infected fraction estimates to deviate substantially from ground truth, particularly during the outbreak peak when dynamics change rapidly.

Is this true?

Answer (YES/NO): YES